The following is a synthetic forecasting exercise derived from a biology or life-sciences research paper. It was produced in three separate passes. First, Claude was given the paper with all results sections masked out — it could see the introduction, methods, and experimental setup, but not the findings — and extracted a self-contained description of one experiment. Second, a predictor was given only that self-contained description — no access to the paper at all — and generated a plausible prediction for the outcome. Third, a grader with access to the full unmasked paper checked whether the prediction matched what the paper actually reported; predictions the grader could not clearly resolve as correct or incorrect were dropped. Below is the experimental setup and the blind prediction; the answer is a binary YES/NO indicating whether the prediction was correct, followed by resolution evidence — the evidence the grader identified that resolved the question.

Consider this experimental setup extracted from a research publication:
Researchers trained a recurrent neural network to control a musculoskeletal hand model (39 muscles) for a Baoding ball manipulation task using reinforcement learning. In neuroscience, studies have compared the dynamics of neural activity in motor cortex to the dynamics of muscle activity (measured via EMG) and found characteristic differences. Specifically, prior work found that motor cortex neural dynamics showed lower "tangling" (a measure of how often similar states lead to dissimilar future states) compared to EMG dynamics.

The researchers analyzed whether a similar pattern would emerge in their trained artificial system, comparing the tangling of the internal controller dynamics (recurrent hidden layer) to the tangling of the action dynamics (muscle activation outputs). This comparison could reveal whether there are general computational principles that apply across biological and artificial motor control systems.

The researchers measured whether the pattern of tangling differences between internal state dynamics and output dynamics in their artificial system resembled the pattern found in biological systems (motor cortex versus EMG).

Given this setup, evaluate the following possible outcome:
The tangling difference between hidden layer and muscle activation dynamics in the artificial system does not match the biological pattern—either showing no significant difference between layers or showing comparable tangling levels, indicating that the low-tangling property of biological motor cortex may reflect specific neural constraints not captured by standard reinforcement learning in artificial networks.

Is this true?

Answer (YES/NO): NO